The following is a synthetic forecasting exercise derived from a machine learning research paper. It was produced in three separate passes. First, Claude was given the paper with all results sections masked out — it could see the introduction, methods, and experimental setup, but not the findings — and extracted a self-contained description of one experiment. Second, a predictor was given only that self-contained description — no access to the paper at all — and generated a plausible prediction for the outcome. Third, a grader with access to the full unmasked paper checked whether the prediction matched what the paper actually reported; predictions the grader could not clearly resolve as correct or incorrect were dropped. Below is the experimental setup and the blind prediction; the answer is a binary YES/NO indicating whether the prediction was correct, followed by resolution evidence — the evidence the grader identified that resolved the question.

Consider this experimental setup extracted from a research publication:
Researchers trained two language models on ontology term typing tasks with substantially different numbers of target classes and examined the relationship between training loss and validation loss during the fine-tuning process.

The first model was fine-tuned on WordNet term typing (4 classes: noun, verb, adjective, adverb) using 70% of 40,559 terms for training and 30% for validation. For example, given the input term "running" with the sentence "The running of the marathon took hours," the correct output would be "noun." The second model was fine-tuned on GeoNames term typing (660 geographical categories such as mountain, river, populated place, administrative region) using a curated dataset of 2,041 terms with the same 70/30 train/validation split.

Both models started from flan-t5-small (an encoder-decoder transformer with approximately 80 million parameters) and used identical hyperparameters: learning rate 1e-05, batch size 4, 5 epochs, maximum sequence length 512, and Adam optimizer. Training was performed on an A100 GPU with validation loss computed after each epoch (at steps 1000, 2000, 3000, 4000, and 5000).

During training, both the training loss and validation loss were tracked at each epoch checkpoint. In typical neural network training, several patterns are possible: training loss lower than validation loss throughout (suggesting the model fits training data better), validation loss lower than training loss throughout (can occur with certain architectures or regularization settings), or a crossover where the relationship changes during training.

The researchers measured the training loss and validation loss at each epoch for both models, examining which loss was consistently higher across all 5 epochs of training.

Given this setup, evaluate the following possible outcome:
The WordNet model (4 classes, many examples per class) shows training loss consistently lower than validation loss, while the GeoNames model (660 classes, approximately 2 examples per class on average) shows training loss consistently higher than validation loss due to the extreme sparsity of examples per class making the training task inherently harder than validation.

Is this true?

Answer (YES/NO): NO